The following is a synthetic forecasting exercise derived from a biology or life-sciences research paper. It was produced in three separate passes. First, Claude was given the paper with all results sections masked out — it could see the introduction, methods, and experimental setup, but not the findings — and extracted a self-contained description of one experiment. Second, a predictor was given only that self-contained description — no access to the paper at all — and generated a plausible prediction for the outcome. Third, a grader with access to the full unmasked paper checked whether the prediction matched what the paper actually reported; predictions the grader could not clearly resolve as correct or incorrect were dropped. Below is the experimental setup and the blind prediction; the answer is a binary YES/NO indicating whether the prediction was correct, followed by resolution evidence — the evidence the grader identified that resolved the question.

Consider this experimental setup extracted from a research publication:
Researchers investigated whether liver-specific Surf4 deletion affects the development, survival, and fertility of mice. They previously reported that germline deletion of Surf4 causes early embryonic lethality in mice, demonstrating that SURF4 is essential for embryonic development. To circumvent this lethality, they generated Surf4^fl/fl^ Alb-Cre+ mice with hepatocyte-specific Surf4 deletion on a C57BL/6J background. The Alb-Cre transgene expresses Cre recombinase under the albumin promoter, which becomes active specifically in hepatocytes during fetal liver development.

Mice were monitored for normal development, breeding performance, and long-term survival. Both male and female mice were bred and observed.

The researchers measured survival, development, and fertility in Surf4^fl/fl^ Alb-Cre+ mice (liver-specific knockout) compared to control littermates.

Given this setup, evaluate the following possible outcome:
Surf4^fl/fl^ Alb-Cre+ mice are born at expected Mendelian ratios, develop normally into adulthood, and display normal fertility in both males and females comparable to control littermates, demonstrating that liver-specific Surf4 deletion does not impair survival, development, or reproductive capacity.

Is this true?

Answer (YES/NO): YES